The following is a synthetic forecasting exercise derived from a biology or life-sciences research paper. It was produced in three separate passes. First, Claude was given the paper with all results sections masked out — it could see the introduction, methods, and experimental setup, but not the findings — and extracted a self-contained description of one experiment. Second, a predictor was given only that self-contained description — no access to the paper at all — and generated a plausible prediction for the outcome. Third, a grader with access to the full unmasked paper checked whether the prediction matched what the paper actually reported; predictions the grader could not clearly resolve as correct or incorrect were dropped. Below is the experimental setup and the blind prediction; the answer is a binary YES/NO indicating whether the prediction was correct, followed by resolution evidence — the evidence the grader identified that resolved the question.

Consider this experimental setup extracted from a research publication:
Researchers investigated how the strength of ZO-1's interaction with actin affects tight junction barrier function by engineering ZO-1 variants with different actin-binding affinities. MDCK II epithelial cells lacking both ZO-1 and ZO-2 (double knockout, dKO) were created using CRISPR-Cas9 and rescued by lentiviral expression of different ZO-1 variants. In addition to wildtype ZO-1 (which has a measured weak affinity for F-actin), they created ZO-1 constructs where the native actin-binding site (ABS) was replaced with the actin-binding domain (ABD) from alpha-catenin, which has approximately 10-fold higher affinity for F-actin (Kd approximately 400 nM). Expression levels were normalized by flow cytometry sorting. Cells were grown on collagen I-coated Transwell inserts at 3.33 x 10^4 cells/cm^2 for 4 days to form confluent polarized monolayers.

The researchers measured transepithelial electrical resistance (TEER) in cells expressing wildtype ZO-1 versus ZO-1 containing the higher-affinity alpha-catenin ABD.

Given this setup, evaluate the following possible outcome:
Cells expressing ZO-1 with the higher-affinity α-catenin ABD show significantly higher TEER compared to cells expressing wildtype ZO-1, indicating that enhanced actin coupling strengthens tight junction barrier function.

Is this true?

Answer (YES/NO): NO